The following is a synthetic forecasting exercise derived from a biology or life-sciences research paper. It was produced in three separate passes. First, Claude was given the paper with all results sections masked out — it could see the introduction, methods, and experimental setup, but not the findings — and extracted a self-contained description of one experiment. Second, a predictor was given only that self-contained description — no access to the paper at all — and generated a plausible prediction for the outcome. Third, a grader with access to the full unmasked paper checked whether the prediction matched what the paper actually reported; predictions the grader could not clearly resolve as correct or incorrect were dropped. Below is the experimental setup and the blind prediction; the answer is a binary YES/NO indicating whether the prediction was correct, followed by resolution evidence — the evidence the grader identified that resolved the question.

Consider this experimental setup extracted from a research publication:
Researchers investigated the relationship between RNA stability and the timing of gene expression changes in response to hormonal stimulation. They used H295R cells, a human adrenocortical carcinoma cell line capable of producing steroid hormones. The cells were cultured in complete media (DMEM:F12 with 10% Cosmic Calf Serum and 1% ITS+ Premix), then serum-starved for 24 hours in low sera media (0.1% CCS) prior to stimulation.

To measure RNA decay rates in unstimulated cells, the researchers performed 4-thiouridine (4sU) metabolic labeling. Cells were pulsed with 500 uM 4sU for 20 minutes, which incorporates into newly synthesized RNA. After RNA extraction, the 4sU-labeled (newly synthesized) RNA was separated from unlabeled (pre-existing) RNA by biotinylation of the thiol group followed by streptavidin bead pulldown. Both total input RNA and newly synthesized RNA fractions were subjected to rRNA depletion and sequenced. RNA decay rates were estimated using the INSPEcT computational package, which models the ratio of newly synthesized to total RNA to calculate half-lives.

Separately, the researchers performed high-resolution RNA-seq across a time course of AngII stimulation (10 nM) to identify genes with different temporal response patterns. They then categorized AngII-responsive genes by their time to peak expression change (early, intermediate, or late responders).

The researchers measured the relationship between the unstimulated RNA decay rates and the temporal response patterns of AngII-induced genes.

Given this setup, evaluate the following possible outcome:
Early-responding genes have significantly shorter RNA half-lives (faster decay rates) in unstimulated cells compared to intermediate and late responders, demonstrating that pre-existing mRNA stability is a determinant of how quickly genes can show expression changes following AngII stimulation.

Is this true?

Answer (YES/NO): YES